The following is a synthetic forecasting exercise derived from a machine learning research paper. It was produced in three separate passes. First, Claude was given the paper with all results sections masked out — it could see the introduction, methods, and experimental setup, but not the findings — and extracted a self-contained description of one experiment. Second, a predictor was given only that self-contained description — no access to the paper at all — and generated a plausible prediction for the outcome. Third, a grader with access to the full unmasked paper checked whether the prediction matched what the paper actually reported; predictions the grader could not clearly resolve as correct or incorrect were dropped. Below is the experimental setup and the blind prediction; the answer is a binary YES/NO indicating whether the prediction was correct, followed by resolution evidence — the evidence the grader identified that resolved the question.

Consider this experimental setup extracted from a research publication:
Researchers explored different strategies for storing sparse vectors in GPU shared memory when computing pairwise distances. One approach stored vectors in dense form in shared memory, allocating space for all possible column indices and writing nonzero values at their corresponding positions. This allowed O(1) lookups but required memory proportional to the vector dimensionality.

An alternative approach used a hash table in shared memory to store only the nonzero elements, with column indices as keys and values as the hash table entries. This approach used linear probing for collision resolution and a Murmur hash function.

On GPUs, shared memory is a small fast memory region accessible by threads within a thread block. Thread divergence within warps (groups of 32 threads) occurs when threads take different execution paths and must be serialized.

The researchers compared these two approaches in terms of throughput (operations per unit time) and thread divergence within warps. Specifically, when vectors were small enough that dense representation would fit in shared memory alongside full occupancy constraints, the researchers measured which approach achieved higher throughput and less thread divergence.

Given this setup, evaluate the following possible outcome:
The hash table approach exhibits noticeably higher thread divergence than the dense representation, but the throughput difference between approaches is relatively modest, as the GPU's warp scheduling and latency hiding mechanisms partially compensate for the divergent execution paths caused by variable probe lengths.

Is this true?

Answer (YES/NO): NO